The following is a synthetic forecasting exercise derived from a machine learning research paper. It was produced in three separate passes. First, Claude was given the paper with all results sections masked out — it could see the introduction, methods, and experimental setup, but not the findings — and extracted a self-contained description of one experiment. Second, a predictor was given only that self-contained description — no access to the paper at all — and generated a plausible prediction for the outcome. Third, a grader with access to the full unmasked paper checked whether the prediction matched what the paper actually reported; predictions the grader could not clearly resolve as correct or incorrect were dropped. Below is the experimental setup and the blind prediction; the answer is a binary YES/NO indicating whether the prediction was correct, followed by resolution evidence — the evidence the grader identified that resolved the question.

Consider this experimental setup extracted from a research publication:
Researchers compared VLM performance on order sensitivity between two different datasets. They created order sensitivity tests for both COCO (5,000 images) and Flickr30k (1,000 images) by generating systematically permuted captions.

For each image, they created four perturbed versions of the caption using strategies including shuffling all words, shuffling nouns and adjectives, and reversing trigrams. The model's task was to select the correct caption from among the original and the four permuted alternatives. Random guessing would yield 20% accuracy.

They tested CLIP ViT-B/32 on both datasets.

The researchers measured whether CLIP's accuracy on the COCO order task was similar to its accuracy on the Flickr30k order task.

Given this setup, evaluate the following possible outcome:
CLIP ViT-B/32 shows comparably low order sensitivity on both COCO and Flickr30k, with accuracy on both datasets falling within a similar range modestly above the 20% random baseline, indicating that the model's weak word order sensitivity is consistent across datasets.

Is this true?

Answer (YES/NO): NO